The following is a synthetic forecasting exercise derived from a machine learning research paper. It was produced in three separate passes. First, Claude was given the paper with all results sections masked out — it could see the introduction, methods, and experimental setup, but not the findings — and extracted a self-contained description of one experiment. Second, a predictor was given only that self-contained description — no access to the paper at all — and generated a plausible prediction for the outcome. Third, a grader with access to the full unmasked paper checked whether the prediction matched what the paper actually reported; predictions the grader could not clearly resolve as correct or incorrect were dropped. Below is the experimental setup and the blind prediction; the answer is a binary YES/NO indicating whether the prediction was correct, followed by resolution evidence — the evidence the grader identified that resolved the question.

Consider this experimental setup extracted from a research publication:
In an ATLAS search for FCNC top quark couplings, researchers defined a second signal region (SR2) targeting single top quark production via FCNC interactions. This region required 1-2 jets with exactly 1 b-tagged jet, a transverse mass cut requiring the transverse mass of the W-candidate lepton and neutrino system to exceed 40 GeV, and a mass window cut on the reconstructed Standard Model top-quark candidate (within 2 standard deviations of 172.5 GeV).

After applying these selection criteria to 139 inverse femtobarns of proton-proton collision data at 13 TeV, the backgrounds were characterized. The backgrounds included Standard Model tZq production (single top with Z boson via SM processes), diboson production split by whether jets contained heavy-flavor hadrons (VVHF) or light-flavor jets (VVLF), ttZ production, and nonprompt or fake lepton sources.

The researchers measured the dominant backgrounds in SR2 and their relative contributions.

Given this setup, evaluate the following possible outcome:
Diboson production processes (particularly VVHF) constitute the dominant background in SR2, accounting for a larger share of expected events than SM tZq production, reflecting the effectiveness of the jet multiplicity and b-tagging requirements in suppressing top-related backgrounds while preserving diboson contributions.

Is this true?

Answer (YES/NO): YES